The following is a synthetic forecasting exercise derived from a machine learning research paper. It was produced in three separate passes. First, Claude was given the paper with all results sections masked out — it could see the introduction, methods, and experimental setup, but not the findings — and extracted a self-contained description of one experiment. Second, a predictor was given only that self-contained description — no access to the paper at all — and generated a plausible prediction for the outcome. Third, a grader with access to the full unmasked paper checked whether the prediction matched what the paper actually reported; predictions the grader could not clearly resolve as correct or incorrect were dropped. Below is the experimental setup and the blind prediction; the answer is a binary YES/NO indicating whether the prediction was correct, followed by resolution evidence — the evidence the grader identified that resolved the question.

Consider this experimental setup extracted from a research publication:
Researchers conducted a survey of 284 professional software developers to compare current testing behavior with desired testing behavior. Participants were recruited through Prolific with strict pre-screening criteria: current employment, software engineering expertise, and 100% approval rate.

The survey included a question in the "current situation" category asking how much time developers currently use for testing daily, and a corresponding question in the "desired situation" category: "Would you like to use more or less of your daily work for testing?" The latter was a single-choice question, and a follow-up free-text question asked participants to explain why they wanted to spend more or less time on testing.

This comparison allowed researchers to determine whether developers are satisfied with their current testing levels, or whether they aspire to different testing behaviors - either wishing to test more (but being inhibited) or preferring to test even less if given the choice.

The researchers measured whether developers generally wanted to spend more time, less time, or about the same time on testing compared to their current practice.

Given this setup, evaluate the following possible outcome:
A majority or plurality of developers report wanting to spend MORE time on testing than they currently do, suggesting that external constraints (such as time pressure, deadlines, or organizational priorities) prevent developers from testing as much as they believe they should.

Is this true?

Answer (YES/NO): YES